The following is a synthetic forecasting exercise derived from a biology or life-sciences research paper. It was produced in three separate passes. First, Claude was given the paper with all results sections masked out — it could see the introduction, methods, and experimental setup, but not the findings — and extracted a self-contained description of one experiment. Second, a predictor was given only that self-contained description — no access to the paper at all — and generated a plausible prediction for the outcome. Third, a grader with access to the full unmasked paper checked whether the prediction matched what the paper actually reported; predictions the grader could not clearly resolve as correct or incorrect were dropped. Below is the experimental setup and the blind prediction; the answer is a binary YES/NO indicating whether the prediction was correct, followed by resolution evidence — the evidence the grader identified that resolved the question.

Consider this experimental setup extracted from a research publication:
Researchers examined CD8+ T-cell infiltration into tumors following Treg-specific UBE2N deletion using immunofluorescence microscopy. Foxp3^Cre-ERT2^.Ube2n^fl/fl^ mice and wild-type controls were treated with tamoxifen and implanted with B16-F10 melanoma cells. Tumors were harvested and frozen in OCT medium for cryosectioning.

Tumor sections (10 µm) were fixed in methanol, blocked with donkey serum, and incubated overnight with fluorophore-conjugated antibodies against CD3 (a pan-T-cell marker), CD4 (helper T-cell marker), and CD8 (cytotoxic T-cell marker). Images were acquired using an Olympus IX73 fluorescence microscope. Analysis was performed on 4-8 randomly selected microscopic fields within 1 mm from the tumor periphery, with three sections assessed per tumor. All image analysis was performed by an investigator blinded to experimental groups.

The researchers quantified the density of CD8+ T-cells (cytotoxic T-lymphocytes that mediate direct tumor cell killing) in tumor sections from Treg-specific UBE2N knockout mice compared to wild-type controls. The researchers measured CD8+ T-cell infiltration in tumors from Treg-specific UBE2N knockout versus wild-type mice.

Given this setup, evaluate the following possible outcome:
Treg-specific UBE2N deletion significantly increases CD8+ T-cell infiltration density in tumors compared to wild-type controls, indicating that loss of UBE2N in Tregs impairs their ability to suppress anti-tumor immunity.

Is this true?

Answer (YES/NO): YES